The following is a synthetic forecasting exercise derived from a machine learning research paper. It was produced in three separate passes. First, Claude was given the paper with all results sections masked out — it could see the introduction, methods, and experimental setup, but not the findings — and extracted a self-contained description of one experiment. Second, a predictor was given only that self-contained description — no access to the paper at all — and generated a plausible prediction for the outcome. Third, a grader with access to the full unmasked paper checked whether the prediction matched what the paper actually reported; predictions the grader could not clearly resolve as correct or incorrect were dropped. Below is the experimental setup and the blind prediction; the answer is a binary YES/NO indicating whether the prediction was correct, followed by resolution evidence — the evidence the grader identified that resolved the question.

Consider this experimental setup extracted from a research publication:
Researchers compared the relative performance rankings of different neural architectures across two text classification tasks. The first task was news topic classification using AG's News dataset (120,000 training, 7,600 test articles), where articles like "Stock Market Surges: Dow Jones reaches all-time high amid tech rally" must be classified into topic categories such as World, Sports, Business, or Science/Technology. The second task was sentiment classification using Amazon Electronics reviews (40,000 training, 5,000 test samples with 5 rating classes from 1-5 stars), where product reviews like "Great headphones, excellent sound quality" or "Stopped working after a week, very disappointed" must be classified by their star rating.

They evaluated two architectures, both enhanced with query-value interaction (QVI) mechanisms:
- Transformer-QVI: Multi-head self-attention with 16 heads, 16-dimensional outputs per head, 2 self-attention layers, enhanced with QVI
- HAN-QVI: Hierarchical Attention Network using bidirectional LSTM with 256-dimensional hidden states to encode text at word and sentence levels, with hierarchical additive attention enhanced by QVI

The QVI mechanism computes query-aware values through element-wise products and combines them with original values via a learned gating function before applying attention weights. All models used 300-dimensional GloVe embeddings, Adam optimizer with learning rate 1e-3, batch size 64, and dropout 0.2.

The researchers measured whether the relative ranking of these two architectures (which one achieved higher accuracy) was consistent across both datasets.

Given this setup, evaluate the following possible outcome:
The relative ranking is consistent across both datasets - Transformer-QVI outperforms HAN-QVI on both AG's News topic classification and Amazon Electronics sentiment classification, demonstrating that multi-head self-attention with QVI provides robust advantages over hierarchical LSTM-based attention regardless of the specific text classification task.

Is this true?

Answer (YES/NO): NO